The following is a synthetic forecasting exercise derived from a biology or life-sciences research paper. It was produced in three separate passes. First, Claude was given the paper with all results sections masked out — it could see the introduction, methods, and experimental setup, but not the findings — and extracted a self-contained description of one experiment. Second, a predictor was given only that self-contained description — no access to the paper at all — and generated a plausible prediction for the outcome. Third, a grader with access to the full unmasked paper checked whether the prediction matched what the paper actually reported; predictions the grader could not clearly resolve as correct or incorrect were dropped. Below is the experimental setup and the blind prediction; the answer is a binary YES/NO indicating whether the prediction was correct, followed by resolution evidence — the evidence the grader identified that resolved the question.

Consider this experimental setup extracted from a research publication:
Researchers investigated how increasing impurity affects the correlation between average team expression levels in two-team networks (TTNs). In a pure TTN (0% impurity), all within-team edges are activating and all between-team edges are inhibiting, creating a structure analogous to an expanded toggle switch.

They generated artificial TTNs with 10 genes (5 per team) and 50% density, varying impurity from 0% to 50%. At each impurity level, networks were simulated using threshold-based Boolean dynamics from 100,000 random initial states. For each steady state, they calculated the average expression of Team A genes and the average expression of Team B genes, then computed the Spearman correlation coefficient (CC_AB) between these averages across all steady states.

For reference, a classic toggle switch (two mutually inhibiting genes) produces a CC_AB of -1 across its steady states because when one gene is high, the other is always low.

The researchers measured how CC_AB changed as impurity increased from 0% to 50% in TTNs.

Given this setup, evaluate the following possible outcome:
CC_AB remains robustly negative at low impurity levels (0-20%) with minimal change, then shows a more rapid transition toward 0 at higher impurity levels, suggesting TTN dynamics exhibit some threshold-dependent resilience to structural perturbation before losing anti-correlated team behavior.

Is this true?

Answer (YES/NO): NO